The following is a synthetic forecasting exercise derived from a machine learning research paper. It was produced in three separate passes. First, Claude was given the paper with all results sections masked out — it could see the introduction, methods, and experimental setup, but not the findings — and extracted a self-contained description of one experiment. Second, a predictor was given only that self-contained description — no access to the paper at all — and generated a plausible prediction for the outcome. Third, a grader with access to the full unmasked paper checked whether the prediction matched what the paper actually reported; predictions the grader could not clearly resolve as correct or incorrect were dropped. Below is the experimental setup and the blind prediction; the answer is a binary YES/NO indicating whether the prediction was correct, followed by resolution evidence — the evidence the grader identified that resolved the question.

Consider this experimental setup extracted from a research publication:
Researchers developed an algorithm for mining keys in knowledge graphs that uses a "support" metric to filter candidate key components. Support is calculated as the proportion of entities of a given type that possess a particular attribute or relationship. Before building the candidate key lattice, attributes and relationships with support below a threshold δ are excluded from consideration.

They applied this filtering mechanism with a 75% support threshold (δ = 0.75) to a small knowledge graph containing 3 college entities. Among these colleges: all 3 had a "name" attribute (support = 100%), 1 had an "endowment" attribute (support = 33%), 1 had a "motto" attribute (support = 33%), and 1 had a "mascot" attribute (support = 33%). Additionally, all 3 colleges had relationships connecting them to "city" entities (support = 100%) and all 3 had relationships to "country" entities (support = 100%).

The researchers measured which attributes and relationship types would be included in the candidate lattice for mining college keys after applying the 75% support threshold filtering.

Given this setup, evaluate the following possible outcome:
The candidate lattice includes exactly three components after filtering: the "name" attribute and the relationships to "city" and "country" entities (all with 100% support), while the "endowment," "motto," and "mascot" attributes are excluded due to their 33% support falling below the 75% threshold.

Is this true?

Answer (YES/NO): YES